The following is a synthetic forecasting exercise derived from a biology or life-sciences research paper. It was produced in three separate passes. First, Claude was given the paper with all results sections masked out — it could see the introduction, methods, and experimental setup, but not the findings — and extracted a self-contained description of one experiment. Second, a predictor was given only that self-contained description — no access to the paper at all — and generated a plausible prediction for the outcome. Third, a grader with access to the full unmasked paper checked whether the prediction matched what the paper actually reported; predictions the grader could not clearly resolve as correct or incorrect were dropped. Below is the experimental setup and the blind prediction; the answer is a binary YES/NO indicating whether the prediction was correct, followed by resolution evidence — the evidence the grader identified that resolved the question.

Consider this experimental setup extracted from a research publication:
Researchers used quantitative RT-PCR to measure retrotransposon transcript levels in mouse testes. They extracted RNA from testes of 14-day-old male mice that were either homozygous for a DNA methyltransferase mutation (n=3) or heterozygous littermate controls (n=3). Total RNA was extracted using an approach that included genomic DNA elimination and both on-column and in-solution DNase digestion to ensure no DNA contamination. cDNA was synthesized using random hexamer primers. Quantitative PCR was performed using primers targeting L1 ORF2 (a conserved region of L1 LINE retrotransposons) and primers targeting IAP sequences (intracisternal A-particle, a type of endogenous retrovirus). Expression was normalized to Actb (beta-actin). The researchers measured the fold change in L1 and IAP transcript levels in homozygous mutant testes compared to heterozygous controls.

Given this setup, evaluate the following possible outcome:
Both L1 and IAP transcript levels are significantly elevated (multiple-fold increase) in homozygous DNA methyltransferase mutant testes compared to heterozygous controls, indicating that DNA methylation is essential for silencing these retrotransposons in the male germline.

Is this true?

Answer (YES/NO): YES